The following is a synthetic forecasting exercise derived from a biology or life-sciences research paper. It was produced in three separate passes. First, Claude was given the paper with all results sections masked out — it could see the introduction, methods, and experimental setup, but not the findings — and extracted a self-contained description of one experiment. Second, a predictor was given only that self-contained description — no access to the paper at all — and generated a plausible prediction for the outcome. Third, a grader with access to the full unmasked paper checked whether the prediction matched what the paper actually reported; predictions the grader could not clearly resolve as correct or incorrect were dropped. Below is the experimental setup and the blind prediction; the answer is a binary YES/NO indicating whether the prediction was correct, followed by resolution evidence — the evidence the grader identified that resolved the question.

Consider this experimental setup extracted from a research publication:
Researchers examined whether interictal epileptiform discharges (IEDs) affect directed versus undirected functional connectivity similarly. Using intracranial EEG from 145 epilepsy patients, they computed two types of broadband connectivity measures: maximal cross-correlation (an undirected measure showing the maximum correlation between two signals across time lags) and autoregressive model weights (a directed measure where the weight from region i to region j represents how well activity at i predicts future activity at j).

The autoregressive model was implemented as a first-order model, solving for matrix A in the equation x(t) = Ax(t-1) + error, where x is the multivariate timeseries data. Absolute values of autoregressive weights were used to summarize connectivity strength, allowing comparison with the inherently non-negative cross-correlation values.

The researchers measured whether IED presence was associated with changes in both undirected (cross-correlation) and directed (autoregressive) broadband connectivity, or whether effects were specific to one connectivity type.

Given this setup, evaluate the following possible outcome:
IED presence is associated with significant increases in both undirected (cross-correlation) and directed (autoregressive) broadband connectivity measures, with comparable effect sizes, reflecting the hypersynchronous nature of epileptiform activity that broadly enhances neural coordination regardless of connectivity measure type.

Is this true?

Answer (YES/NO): NO